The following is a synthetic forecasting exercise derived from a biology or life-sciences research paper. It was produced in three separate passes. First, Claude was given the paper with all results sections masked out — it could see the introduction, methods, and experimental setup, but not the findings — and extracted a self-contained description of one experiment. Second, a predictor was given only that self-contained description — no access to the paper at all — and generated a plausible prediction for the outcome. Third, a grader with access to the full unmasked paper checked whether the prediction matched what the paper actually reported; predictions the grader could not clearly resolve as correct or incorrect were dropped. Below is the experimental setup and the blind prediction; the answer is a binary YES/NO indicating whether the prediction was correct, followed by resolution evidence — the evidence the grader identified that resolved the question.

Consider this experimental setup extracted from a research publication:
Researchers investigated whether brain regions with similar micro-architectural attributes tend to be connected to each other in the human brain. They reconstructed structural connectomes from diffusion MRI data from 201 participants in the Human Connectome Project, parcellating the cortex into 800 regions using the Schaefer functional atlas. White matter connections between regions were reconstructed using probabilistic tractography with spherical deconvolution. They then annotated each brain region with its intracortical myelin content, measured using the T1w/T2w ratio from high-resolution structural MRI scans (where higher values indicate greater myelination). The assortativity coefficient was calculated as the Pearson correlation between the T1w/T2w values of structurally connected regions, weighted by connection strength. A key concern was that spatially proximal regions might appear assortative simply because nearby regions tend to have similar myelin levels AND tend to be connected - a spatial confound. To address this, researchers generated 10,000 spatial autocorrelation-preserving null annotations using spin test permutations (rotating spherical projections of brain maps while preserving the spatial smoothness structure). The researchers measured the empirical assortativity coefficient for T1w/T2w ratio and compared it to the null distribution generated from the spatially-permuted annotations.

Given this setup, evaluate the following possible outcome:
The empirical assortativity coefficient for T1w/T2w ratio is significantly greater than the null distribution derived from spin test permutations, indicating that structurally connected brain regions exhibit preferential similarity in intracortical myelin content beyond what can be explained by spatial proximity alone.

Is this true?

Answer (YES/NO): NO